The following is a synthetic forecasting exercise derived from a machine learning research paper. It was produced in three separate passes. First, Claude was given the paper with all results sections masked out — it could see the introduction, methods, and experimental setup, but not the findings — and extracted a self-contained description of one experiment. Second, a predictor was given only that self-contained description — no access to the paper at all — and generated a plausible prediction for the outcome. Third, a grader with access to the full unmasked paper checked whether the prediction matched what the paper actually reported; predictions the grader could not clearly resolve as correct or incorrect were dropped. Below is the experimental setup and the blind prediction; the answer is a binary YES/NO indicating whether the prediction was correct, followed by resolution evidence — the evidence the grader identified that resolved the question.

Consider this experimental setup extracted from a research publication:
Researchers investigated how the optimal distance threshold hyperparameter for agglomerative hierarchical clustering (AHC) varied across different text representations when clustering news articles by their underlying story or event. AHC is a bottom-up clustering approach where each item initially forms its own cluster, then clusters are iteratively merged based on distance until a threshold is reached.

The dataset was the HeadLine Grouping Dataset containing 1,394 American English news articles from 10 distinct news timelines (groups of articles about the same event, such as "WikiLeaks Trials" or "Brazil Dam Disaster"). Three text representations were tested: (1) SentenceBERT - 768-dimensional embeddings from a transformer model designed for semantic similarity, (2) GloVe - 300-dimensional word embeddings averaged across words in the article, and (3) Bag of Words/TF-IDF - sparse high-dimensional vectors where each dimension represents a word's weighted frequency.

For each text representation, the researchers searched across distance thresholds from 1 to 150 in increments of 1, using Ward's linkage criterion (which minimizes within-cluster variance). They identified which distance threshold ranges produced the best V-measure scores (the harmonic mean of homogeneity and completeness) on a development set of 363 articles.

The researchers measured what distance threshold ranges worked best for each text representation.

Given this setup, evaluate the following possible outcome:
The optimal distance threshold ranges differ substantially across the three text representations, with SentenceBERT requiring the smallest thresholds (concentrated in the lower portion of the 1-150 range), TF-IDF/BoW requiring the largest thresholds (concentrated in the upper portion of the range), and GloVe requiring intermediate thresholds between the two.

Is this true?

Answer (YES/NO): NO